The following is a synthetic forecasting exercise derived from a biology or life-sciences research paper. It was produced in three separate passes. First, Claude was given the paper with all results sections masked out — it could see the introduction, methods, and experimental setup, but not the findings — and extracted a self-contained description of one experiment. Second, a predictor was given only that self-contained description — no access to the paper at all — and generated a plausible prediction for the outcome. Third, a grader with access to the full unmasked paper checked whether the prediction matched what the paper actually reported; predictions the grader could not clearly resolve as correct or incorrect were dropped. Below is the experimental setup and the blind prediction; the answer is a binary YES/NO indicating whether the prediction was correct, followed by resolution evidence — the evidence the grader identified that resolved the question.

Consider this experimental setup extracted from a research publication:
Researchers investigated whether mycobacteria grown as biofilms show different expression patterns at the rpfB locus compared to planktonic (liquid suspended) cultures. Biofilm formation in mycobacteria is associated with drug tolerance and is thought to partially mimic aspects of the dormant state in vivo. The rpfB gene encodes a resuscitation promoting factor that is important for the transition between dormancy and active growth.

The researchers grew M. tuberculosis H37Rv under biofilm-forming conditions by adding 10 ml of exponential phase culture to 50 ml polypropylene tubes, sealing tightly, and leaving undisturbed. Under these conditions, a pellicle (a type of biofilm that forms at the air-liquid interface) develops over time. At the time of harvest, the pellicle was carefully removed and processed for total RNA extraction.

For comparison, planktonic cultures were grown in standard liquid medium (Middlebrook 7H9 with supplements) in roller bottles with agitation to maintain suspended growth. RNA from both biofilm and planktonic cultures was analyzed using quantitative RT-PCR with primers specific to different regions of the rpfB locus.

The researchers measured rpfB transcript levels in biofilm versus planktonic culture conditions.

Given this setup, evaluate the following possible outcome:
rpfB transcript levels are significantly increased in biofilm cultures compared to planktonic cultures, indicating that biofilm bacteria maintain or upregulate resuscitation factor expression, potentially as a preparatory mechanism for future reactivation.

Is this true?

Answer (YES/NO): NO